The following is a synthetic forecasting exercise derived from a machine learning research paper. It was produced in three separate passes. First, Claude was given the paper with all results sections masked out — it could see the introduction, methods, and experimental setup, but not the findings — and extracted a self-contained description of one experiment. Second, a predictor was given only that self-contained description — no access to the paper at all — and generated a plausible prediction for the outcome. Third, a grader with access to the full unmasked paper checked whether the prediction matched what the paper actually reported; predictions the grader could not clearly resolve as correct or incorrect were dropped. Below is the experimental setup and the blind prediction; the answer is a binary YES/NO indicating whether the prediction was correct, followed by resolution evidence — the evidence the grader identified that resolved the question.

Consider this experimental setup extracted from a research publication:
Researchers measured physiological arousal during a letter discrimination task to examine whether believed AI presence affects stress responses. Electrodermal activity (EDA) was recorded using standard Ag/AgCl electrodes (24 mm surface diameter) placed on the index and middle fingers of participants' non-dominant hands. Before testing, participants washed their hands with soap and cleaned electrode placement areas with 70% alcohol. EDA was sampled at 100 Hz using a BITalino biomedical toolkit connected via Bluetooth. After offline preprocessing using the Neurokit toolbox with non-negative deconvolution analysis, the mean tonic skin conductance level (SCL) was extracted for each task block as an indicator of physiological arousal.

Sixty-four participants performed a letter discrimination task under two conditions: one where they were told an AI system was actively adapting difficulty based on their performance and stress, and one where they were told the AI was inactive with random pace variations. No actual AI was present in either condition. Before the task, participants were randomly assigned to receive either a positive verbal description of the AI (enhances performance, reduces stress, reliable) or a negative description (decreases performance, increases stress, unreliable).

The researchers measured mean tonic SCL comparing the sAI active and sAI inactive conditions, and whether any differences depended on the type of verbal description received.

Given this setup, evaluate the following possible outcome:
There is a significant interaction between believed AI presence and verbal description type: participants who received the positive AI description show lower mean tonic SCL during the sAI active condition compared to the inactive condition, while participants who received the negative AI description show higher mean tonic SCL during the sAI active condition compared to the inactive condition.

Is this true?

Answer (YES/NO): NO